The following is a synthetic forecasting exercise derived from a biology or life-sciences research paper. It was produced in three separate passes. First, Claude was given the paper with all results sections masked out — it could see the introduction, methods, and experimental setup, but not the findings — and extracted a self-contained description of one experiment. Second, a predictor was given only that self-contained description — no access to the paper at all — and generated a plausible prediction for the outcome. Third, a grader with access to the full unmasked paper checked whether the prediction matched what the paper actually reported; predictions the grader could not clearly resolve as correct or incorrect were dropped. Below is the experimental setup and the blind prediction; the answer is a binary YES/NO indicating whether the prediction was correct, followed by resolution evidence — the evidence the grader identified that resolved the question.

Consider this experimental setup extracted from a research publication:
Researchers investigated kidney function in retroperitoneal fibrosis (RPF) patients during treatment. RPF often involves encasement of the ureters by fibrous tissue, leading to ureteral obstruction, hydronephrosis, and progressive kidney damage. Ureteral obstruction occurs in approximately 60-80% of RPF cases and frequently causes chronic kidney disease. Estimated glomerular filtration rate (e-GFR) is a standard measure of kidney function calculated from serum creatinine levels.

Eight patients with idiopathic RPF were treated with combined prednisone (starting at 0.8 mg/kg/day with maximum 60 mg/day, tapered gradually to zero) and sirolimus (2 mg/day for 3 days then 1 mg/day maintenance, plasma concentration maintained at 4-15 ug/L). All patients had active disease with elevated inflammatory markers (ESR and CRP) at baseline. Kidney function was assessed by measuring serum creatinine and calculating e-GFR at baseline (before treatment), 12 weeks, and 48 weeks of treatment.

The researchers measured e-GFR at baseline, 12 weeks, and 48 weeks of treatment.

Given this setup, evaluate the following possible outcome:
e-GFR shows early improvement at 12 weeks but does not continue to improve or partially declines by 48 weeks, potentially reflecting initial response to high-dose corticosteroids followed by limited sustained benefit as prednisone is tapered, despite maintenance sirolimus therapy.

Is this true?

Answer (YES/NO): NO